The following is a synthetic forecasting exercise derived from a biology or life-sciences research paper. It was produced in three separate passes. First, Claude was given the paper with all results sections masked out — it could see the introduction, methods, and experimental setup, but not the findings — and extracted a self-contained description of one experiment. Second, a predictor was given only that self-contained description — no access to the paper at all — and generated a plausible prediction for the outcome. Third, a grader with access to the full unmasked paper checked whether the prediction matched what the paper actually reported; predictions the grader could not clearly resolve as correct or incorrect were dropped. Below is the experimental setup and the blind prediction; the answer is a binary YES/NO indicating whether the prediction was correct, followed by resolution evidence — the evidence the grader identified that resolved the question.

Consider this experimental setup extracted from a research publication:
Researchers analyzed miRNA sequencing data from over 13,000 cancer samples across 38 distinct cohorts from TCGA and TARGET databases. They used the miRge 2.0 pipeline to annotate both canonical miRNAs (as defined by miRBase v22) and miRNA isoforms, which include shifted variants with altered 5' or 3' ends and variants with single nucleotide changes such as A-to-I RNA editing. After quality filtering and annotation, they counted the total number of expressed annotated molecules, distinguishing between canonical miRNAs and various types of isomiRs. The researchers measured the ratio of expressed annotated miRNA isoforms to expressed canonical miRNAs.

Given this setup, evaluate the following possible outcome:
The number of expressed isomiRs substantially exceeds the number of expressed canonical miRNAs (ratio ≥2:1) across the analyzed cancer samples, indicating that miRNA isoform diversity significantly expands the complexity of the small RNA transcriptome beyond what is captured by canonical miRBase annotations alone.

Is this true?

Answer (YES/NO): YES